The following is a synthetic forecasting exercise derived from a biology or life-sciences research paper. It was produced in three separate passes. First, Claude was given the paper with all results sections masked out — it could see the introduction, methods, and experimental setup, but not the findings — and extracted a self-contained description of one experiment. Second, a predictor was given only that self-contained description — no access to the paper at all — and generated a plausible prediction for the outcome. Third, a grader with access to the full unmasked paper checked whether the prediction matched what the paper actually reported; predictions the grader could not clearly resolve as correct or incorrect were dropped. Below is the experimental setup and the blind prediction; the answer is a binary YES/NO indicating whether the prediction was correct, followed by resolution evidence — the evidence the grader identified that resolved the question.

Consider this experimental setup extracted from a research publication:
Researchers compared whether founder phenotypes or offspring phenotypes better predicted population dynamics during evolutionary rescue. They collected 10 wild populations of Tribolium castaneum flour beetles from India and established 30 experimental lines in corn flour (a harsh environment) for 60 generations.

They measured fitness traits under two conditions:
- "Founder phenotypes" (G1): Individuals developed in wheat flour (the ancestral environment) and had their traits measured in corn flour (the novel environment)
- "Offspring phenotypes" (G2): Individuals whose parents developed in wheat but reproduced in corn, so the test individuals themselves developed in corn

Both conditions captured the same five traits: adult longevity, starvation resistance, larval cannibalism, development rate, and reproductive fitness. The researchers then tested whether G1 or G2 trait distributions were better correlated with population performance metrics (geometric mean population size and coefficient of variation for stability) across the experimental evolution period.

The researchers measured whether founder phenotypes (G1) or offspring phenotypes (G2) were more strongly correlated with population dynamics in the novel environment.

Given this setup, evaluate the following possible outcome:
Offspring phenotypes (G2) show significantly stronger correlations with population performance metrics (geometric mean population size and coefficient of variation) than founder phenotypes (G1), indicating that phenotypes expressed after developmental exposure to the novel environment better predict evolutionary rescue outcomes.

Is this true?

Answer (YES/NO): NO